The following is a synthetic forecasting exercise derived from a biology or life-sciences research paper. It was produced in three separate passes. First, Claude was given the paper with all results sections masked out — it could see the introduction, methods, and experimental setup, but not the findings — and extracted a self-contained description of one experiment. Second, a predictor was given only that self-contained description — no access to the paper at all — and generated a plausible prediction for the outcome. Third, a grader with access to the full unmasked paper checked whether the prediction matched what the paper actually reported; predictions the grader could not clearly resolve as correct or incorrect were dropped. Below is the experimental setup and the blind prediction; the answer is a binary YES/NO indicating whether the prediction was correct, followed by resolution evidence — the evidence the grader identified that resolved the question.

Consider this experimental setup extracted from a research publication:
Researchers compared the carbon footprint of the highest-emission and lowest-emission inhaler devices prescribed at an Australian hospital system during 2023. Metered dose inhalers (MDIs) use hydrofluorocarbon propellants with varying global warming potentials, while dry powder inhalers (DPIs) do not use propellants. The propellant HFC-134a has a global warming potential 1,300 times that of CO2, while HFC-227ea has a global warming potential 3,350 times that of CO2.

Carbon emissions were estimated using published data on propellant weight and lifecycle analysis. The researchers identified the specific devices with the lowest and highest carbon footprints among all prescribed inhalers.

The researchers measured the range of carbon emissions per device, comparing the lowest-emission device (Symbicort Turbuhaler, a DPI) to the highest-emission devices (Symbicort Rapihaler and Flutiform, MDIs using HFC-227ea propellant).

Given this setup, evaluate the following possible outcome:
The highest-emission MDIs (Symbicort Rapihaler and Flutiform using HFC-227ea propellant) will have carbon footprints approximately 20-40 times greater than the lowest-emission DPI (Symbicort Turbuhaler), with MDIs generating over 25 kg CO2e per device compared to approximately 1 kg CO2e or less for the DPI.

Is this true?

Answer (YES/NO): NO